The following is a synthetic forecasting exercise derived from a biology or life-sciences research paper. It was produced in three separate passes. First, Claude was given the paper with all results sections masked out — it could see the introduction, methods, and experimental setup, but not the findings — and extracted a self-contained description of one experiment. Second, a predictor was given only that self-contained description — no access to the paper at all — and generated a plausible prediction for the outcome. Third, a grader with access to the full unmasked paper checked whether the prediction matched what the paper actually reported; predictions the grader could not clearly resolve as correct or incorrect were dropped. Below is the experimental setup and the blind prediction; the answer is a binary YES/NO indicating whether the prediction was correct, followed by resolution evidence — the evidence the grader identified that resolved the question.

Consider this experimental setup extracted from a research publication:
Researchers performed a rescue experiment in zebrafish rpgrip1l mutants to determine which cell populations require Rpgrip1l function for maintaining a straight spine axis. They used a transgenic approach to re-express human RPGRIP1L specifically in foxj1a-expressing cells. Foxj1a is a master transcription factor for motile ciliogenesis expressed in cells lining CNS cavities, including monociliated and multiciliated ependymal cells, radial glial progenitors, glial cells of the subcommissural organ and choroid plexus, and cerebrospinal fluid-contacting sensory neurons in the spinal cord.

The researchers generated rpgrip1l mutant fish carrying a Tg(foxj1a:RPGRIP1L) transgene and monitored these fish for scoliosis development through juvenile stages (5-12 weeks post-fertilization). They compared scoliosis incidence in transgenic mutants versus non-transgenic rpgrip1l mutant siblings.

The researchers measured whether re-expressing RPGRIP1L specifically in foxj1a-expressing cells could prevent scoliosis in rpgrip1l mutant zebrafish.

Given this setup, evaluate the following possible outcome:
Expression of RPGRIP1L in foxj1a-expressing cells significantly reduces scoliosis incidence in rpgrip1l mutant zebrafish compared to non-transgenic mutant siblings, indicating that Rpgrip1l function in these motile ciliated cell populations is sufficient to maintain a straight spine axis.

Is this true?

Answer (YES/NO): YES